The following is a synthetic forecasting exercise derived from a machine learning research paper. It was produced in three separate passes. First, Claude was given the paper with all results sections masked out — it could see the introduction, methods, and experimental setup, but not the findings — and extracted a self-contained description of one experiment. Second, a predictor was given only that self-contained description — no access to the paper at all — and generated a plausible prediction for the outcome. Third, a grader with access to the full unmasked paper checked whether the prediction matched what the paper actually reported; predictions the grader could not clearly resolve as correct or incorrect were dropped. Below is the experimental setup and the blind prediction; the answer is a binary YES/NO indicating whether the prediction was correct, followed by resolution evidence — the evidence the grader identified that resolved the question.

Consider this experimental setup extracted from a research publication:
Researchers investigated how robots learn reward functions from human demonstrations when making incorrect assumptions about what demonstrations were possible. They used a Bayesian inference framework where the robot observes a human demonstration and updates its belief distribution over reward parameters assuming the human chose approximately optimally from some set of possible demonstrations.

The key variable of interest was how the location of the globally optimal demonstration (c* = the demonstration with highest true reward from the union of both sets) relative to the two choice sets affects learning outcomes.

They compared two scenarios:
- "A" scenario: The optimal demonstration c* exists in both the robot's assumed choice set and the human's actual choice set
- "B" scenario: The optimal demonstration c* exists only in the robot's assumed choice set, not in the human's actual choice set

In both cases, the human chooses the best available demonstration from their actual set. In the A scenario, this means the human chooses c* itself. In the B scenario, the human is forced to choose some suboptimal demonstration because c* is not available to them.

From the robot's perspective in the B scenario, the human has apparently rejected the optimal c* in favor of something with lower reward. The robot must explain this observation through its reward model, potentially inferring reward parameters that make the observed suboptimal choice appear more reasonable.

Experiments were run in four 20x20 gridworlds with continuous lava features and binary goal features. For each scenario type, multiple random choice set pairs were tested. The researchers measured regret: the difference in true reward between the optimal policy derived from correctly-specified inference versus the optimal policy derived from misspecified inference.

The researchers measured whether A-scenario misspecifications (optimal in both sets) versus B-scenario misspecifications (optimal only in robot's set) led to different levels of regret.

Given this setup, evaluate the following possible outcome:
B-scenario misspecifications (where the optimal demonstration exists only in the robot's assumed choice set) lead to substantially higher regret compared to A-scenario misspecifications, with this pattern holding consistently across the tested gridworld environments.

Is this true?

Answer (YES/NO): NO